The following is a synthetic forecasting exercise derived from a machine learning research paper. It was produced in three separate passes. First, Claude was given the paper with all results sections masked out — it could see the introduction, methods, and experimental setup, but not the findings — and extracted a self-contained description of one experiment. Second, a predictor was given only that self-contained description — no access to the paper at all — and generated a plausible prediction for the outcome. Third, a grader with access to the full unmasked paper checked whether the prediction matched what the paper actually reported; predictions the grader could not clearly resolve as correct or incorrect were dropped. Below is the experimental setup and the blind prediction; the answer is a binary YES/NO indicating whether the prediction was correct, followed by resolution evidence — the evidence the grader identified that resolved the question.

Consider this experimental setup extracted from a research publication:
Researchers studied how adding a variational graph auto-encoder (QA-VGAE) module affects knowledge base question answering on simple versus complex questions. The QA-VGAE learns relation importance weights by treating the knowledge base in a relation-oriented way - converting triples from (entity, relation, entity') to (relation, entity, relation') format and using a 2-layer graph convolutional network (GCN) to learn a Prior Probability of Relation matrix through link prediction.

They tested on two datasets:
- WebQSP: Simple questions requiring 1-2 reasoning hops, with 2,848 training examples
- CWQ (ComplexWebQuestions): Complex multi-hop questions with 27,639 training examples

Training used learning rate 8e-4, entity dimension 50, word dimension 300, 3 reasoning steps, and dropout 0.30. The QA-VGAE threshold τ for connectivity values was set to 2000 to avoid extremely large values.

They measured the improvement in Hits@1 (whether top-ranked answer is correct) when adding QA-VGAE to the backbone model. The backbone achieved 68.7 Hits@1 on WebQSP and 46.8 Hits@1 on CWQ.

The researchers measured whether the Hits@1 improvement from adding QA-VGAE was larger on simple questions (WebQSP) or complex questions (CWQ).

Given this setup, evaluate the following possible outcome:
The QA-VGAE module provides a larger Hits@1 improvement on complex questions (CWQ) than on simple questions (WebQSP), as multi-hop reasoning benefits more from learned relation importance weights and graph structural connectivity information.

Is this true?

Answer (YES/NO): NO